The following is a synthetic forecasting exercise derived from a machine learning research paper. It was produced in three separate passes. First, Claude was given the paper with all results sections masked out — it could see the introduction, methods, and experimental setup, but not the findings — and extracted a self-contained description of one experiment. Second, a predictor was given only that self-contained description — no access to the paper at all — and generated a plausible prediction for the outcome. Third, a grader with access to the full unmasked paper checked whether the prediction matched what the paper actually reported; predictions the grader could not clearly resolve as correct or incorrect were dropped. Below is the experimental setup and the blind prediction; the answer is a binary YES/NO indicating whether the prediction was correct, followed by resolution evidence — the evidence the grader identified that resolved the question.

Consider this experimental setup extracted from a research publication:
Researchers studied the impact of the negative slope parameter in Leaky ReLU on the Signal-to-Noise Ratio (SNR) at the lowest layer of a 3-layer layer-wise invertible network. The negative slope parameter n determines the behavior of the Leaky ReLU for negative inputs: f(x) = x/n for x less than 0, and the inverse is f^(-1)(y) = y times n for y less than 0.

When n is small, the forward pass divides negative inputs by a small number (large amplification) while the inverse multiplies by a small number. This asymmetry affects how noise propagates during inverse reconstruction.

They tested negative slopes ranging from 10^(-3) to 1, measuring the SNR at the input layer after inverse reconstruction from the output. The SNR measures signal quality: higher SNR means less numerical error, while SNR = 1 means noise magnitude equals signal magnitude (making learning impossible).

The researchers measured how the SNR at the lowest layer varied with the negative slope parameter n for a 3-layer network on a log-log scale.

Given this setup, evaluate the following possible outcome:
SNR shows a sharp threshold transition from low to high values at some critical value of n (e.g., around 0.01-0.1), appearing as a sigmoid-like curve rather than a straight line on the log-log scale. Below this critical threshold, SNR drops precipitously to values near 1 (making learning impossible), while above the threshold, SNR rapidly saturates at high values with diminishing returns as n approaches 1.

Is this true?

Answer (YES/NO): NO